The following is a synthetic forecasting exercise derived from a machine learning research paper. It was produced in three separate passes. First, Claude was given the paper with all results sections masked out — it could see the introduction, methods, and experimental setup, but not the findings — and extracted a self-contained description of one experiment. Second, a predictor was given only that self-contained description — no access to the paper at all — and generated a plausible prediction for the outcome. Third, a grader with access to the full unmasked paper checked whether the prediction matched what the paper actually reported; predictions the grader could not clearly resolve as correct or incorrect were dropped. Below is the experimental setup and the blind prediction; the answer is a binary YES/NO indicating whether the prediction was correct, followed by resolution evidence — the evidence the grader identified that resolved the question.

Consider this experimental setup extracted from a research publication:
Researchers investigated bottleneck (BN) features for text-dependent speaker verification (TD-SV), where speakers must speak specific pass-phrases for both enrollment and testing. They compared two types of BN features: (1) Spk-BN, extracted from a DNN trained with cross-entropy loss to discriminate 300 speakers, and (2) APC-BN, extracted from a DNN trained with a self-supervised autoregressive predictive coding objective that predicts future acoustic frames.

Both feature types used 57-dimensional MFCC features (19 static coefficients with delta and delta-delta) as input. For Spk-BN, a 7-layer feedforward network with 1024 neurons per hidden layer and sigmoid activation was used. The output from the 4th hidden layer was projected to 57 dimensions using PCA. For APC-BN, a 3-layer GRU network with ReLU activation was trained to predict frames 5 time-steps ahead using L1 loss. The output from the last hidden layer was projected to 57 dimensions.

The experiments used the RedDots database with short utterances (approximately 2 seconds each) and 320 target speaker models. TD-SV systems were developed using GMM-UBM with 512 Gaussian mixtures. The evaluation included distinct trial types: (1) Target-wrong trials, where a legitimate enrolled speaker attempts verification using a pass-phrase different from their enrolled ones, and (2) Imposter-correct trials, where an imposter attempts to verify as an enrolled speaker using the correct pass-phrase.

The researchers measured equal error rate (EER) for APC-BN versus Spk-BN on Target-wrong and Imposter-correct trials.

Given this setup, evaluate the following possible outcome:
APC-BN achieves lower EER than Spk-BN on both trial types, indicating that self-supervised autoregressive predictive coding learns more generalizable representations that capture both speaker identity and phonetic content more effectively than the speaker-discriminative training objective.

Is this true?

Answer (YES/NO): NO